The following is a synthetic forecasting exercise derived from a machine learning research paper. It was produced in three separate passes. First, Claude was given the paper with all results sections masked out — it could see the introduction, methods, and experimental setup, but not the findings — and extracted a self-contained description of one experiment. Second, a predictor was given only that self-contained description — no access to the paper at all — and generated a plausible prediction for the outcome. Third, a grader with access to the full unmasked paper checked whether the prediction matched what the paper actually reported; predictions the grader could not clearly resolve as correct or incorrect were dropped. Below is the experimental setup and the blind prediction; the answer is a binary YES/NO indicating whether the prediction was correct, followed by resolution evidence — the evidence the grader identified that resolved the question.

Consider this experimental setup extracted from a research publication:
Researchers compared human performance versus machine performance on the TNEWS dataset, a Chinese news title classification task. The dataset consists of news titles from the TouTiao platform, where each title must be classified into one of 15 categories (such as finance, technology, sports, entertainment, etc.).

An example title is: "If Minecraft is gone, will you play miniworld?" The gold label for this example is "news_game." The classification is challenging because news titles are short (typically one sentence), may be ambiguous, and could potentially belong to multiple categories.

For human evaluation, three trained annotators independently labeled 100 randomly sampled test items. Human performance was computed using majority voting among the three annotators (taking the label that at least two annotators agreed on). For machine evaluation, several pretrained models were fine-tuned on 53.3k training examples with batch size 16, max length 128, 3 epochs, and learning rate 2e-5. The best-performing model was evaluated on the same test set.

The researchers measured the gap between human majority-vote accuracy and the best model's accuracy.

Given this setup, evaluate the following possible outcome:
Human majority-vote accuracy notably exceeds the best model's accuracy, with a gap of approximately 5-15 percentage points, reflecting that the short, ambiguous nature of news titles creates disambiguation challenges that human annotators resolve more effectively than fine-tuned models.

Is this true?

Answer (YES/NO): YES